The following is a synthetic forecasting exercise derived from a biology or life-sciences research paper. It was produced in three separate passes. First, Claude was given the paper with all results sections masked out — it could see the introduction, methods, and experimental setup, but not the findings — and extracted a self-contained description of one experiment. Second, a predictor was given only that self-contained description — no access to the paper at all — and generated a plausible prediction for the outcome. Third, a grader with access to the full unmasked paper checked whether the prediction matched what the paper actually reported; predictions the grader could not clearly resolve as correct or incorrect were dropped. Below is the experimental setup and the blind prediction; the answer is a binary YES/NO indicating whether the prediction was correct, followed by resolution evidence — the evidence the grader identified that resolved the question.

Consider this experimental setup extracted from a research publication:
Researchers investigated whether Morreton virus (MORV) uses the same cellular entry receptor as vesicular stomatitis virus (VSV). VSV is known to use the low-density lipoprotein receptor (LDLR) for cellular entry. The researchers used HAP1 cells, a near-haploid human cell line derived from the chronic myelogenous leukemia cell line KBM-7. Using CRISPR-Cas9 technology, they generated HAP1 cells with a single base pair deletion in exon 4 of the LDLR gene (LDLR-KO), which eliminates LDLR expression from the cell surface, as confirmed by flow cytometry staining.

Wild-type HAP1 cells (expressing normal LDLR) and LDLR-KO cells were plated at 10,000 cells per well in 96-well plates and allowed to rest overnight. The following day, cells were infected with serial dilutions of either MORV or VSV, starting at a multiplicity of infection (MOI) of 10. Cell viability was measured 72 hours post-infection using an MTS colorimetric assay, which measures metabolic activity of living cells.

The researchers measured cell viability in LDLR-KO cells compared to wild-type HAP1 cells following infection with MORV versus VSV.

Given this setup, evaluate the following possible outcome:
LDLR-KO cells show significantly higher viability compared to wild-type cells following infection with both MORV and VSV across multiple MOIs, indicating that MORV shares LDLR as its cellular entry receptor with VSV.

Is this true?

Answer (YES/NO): NO